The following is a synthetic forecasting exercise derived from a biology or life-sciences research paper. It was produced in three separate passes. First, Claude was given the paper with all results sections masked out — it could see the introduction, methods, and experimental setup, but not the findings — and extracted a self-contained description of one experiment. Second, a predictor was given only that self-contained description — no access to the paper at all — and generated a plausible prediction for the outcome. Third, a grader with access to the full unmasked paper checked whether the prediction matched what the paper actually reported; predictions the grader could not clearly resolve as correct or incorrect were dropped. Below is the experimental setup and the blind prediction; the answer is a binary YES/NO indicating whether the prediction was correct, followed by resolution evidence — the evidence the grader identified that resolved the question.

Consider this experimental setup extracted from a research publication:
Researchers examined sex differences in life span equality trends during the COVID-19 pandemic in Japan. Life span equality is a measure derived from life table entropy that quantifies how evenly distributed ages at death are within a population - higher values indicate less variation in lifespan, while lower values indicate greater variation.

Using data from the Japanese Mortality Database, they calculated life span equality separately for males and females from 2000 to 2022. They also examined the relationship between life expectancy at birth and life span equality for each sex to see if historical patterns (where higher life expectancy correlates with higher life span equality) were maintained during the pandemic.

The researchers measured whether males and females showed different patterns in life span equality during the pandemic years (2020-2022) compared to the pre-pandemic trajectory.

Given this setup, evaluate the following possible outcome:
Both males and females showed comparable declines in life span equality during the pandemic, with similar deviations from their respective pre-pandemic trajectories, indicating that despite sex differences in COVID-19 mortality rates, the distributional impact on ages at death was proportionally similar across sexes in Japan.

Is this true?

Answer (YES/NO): NO